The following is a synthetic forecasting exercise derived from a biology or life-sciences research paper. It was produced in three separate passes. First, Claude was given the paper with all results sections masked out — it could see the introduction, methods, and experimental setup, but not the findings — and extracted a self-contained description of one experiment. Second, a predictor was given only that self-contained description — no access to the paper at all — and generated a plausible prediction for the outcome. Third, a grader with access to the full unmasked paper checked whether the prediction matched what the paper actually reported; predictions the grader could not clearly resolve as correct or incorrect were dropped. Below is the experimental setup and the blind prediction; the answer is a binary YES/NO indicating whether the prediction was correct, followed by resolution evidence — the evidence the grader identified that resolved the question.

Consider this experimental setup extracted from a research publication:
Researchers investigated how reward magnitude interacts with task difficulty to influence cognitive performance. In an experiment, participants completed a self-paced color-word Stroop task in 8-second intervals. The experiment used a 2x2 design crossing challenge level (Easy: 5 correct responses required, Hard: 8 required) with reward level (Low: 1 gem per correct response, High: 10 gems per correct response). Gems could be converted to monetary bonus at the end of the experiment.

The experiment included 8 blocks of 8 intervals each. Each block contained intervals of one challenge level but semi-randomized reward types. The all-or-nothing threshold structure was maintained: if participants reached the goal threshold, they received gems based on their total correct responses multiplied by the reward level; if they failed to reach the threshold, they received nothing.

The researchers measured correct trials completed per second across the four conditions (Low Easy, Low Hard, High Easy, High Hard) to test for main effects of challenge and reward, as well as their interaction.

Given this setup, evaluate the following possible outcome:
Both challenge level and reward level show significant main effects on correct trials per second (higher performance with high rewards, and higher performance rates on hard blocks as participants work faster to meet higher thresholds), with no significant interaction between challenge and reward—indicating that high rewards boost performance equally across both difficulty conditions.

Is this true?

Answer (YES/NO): YES